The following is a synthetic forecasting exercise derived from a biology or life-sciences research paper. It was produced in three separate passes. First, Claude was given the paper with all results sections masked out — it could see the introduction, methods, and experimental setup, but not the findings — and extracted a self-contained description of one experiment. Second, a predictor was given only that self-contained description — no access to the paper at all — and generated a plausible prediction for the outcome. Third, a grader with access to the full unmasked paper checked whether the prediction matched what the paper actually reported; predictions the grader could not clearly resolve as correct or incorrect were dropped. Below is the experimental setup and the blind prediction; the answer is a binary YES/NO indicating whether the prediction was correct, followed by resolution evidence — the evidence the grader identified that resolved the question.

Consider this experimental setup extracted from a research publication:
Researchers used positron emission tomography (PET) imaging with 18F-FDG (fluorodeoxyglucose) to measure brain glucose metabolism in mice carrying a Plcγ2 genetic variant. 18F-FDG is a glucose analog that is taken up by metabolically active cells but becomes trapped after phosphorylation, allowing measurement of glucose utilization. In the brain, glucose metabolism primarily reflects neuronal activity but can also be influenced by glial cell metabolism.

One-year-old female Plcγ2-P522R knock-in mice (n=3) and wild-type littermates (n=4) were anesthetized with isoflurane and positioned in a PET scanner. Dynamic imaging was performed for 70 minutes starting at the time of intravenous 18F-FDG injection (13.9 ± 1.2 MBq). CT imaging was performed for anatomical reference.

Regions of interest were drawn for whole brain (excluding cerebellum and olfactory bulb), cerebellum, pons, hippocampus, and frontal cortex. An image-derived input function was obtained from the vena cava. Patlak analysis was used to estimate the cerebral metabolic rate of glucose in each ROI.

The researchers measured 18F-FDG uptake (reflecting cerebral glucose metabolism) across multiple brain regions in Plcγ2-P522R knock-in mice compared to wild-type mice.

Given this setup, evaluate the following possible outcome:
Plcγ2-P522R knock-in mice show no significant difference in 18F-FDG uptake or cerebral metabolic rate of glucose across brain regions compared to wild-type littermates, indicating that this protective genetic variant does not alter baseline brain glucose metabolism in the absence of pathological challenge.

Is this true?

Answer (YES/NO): YES